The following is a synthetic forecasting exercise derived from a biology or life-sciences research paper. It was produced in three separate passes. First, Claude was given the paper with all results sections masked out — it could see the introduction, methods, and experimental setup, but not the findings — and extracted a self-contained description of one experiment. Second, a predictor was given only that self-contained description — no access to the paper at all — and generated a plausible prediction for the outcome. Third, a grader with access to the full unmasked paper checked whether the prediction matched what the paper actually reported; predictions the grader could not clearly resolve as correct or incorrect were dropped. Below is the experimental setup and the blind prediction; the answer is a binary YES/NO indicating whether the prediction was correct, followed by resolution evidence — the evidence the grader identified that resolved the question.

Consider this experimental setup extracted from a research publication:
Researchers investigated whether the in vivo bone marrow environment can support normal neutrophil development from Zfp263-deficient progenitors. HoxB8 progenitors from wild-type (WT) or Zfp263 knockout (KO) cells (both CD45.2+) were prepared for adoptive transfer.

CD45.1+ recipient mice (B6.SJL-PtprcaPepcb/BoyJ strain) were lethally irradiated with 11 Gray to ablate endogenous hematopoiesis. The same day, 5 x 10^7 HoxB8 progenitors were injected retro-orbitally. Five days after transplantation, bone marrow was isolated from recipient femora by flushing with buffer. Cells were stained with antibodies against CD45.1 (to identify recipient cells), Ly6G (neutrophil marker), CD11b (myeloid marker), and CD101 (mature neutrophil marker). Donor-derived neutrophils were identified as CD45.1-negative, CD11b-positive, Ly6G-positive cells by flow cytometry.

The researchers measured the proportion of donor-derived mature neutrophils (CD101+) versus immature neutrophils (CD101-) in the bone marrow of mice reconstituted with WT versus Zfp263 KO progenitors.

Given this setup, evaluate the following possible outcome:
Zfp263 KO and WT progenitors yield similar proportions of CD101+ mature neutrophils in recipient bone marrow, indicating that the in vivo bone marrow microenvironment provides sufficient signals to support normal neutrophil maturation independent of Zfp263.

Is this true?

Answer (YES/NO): NO